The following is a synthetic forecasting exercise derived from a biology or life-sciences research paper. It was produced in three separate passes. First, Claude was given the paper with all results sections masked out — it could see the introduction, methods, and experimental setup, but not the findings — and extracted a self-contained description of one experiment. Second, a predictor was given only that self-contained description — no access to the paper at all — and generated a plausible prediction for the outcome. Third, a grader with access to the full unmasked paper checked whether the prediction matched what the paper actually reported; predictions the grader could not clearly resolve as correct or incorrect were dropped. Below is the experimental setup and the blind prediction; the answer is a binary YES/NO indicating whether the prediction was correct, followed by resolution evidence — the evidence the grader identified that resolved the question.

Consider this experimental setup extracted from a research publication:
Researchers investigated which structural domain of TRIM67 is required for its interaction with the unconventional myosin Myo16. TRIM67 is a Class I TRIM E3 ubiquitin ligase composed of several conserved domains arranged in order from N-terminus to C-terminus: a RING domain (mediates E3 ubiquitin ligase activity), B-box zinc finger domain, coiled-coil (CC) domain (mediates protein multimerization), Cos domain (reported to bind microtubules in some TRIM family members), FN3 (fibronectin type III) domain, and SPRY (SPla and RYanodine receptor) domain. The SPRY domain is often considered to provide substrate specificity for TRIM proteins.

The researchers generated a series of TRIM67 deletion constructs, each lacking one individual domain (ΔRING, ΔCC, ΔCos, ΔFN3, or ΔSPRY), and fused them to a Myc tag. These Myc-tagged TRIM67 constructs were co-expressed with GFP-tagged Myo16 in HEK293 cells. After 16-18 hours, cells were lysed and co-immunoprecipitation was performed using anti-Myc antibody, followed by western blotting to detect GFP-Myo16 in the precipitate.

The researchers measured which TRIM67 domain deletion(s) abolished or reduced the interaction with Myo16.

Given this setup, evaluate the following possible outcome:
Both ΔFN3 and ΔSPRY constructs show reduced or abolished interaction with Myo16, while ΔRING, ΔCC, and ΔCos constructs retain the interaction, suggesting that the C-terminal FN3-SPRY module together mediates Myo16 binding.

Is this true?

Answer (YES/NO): NO